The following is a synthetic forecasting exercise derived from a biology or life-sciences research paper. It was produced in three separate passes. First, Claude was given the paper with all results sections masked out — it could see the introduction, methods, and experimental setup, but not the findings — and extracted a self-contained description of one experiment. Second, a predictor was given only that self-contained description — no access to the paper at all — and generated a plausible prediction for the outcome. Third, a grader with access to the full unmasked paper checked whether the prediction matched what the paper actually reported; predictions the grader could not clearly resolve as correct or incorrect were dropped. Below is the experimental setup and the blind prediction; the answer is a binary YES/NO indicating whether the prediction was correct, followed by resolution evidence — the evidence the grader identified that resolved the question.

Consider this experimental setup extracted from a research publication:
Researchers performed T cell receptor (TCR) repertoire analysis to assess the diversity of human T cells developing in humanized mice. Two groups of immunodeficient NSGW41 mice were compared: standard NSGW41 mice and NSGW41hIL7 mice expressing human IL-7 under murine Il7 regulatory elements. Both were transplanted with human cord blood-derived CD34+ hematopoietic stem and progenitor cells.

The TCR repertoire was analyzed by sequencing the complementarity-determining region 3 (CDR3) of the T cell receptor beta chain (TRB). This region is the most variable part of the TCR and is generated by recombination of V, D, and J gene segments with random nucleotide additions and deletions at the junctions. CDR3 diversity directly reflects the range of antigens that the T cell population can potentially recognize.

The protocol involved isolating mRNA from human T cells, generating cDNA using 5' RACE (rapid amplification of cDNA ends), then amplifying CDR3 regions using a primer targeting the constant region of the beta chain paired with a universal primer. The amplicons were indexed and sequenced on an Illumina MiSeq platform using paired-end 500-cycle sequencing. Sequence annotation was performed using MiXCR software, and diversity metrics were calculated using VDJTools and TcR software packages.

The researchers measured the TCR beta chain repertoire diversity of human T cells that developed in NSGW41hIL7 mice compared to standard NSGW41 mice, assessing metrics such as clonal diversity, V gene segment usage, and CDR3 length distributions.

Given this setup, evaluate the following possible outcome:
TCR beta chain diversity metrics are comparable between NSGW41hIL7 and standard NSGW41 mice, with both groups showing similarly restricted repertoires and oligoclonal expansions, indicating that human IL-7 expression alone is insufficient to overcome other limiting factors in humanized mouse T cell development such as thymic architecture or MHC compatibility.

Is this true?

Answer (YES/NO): NO